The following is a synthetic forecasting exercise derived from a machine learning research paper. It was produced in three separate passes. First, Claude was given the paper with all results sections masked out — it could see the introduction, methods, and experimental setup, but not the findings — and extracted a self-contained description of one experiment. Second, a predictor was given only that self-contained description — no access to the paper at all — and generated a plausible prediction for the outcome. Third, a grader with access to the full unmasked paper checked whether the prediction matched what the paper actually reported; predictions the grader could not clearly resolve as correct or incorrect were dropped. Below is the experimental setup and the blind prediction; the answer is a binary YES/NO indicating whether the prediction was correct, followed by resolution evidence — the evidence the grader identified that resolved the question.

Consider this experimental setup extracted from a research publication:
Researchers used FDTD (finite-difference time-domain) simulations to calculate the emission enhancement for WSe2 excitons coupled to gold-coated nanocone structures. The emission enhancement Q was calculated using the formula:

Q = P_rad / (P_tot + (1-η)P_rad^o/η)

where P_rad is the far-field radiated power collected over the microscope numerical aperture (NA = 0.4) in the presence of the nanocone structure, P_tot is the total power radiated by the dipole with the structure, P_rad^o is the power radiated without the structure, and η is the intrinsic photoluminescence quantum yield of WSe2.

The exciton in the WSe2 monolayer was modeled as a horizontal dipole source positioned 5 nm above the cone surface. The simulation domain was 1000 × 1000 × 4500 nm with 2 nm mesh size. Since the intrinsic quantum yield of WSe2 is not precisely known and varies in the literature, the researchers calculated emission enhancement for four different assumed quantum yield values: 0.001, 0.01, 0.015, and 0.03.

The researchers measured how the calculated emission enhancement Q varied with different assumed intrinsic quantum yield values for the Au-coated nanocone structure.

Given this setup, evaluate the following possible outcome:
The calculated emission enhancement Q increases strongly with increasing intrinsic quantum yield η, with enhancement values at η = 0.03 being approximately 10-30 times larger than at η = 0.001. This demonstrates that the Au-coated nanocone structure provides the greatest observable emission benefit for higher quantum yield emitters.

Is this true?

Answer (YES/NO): NO